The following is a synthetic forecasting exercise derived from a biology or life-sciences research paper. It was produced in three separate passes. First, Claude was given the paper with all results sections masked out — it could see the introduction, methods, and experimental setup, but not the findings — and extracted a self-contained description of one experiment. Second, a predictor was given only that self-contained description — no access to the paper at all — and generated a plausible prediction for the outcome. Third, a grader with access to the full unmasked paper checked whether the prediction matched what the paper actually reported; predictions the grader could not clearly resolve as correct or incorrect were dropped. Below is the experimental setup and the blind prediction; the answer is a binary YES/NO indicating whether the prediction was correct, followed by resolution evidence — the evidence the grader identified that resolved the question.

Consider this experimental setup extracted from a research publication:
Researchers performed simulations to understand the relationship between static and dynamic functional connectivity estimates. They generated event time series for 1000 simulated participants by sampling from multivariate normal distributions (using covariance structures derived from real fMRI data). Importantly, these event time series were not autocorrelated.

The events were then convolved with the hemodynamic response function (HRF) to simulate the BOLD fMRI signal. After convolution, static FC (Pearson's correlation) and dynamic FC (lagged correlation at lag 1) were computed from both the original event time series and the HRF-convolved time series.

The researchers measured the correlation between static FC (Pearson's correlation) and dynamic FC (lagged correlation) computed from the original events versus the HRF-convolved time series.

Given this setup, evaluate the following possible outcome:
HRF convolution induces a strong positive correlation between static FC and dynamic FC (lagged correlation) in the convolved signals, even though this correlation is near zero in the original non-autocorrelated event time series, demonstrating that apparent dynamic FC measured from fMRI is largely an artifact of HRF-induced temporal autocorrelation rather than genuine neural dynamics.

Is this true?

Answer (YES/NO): YES